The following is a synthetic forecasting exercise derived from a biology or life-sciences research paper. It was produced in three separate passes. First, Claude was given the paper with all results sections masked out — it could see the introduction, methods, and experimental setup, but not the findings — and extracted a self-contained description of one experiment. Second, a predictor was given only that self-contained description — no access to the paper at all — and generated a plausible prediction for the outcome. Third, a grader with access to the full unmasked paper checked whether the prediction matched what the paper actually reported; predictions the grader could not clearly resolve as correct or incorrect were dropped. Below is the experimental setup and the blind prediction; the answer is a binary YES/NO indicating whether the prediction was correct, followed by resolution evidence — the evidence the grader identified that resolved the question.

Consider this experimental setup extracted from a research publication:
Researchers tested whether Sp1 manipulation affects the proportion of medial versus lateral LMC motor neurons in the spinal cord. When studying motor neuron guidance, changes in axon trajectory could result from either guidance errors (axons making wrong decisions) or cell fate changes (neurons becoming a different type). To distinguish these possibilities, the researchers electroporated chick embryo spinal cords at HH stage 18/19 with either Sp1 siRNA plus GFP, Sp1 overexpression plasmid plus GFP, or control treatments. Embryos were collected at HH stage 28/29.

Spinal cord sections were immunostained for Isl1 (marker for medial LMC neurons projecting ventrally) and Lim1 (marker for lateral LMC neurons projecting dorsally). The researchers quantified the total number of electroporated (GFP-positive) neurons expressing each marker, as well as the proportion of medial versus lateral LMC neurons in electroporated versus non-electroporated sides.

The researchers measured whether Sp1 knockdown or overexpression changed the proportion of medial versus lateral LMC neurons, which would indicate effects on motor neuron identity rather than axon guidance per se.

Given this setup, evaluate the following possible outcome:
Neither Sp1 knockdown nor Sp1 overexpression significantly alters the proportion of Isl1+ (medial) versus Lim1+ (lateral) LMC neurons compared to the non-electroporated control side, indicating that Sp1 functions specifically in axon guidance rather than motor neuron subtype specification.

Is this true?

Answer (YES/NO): YES